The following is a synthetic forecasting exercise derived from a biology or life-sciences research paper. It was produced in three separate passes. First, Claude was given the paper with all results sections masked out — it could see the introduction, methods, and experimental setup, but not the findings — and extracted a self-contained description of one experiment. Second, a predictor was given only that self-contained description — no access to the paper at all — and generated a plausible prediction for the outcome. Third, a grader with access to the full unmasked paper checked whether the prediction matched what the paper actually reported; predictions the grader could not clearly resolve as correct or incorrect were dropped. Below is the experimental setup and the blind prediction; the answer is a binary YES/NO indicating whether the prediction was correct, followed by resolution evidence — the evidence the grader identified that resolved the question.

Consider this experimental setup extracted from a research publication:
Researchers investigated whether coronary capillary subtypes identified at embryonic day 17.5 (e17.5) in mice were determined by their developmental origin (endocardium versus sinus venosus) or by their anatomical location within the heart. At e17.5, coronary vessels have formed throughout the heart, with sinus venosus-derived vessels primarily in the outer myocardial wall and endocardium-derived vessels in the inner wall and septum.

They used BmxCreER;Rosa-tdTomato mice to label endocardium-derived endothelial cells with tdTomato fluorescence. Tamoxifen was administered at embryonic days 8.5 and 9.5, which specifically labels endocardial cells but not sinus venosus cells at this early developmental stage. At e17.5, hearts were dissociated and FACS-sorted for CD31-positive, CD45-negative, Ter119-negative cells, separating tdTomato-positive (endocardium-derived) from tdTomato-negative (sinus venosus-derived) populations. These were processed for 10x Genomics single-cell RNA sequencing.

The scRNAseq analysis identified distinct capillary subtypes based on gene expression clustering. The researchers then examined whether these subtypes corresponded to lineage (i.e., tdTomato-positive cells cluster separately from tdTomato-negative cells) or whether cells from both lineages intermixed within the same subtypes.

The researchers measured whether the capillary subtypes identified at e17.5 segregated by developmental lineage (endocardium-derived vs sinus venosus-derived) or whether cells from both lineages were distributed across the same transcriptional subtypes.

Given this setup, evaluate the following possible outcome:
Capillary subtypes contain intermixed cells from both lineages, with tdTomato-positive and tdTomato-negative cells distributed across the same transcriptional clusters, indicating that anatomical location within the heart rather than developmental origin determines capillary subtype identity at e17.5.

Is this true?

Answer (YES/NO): YES